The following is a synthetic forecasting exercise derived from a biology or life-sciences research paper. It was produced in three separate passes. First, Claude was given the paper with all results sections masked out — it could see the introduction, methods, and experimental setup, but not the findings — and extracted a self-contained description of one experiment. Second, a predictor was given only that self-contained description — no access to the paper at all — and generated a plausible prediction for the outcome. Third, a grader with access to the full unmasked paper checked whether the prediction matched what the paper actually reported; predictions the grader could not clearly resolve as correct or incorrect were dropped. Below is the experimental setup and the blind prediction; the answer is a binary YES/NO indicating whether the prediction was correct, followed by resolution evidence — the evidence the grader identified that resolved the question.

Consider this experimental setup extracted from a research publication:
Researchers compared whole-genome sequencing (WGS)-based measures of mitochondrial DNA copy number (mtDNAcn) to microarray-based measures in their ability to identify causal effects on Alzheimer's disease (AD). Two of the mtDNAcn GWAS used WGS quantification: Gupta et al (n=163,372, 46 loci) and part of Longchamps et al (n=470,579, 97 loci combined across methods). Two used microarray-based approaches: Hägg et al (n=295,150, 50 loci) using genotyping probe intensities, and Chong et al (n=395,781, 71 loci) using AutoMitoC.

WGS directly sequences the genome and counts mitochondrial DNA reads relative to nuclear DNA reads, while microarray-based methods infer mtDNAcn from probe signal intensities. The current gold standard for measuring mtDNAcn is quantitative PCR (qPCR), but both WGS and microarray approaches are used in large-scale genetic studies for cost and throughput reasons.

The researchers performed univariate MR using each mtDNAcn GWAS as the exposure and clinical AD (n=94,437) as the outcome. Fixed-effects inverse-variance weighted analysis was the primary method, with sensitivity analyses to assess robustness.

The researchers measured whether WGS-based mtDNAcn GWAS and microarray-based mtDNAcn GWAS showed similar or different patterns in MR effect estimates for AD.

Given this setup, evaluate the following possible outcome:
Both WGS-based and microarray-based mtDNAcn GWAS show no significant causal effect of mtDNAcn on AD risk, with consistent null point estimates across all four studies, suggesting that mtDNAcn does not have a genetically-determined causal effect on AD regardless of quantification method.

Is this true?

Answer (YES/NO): NO